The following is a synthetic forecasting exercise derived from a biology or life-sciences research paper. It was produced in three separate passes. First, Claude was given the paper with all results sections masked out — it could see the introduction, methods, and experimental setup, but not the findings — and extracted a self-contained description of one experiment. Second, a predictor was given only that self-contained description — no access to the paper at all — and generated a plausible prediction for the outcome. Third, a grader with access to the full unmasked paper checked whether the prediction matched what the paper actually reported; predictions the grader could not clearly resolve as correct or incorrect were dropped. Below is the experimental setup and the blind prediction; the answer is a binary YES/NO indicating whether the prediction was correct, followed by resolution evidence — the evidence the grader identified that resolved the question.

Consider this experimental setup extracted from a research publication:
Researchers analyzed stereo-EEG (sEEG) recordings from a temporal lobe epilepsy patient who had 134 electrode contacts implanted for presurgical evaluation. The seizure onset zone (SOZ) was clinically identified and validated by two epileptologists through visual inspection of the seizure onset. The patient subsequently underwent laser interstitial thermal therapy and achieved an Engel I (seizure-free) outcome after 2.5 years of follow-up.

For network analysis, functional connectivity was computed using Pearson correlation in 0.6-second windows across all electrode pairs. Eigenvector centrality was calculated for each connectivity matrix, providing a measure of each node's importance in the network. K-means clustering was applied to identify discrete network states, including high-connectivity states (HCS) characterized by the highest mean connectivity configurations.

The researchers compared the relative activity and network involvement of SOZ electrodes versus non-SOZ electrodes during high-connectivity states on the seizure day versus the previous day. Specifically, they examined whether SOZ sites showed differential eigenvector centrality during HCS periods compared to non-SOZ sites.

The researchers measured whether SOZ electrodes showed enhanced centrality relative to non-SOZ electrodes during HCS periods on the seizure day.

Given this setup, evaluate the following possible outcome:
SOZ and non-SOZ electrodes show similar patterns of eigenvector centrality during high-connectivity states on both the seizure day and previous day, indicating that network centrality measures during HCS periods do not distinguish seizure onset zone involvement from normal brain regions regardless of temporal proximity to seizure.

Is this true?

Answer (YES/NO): NO